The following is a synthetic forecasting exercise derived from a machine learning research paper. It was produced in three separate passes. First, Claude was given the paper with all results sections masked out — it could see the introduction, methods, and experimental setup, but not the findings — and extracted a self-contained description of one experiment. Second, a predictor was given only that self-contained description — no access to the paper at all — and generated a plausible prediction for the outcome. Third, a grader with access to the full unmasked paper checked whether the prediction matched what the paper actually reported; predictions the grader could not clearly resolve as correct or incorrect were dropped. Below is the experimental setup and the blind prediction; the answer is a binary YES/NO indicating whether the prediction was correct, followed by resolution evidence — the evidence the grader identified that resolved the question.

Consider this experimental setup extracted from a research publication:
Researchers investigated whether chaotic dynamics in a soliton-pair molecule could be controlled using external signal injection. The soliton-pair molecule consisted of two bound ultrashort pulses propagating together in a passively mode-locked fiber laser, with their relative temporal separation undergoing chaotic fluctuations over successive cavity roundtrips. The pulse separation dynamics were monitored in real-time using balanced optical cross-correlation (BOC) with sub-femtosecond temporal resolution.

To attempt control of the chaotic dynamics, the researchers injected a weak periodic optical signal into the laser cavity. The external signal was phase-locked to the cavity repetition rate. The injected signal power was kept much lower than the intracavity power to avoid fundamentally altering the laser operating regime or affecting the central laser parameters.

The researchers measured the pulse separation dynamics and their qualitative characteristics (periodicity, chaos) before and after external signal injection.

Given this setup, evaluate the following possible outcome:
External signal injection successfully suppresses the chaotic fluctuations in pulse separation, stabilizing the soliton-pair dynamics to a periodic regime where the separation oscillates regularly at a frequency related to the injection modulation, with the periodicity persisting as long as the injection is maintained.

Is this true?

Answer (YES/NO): YES